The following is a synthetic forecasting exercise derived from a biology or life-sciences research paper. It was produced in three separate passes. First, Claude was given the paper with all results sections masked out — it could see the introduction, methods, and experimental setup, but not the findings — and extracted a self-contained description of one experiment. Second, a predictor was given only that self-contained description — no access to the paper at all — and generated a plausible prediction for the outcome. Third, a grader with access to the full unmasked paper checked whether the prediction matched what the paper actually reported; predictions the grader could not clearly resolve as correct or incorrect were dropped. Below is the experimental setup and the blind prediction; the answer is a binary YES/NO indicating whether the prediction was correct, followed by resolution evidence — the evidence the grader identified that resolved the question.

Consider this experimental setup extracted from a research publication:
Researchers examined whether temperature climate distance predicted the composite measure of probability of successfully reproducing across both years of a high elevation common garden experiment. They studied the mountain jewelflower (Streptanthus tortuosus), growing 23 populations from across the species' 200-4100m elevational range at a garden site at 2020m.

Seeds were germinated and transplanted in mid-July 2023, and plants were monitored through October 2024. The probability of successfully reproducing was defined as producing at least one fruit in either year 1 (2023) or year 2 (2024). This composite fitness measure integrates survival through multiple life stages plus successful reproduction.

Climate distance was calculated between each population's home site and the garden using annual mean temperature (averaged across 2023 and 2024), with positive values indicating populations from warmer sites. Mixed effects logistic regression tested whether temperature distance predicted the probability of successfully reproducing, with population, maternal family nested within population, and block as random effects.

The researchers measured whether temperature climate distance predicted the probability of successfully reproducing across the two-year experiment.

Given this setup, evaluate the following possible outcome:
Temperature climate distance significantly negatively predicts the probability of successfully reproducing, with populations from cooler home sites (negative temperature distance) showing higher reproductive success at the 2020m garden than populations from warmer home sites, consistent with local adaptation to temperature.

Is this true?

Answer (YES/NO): NO